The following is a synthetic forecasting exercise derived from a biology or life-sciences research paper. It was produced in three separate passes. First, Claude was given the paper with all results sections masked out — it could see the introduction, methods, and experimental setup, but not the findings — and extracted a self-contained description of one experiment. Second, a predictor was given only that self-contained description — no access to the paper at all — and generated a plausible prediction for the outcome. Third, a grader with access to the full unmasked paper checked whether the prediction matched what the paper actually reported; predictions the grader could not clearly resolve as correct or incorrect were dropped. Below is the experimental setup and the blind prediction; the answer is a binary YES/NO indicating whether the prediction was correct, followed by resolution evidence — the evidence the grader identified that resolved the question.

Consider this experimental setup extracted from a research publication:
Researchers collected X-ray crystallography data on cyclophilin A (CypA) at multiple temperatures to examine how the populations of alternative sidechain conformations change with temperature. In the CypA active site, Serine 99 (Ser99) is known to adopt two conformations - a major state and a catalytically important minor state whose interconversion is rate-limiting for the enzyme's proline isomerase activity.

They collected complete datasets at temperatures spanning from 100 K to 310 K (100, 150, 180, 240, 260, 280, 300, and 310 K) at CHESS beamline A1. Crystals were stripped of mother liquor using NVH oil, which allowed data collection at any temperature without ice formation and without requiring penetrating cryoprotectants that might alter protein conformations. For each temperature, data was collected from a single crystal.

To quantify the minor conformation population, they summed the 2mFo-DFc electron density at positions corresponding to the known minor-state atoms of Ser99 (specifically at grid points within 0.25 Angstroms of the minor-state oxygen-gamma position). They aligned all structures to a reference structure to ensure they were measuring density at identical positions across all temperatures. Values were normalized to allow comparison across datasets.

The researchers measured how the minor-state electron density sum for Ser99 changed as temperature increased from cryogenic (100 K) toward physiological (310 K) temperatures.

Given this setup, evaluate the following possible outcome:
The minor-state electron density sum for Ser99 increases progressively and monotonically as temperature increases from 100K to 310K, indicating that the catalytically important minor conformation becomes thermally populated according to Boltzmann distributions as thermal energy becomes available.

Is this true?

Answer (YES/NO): NO